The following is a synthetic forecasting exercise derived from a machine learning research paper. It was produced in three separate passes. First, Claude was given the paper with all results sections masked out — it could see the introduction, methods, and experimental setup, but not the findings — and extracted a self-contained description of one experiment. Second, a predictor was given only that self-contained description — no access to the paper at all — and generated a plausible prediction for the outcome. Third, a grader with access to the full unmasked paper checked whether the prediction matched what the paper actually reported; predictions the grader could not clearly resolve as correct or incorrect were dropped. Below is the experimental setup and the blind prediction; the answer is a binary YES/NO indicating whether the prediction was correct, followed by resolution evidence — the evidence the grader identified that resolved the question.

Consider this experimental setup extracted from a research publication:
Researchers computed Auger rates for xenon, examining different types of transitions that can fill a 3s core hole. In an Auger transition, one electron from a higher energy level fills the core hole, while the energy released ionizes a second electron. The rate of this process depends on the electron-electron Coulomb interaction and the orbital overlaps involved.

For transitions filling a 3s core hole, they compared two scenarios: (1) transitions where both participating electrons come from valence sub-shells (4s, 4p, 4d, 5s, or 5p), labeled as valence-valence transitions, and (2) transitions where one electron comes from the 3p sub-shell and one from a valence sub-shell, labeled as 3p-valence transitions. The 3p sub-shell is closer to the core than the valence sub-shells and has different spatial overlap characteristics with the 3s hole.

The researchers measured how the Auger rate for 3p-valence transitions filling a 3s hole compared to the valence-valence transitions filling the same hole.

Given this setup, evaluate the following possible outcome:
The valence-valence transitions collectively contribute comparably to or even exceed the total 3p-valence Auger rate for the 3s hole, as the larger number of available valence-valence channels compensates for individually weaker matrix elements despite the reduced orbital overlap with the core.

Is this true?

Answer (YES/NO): NO